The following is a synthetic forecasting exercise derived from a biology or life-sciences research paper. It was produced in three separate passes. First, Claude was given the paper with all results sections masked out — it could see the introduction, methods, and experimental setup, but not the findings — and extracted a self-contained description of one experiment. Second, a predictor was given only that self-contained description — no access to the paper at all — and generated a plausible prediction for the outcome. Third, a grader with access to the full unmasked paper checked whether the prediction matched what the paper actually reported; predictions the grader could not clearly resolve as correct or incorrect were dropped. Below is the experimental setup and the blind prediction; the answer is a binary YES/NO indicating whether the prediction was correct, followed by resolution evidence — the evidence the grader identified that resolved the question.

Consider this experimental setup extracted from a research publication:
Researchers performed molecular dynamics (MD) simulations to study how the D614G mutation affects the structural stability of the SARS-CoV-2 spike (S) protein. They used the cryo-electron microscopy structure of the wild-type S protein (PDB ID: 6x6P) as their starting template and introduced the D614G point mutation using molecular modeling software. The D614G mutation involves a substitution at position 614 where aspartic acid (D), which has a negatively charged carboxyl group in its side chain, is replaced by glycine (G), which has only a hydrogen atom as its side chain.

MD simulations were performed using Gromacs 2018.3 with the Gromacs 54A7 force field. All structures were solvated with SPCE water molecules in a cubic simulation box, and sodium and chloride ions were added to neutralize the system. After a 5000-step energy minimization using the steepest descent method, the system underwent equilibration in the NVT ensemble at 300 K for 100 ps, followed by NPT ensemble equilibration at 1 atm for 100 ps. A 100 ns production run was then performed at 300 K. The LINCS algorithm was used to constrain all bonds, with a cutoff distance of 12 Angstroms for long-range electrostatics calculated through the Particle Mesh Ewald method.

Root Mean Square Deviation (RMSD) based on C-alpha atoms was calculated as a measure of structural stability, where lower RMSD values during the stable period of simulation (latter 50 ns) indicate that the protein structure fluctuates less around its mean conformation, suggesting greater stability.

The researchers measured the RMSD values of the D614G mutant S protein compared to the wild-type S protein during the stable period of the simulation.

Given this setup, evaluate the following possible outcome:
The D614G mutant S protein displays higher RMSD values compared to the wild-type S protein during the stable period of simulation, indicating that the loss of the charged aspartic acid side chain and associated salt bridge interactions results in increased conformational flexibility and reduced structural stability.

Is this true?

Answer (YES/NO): NO